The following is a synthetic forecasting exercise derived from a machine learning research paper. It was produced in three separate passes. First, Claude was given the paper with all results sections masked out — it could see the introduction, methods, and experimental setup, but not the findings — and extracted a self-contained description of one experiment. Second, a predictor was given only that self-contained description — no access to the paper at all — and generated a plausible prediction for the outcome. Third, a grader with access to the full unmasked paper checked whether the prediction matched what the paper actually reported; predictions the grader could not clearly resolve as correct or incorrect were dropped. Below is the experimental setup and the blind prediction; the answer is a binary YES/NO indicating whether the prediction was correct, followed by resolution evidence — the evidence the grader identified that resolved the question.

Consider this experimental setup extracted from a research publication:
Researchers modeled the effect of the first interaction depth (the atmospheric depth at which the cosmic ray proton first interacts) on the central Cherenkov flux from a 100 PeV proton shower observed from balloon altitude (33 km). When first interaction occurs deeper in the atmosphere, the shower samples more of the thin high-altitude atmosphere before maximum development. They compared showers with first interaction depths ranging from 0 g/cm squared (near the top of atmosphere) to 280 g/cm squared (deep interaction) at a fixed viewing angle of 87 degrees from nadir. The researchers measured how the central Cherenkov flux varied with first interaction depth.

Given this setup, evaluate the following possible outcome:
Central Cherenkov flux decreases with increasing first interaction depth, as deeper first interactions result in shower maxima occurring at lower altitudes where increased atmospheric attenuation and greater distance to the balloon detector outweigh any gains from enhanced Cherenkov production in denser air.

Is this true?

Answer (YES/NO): NO